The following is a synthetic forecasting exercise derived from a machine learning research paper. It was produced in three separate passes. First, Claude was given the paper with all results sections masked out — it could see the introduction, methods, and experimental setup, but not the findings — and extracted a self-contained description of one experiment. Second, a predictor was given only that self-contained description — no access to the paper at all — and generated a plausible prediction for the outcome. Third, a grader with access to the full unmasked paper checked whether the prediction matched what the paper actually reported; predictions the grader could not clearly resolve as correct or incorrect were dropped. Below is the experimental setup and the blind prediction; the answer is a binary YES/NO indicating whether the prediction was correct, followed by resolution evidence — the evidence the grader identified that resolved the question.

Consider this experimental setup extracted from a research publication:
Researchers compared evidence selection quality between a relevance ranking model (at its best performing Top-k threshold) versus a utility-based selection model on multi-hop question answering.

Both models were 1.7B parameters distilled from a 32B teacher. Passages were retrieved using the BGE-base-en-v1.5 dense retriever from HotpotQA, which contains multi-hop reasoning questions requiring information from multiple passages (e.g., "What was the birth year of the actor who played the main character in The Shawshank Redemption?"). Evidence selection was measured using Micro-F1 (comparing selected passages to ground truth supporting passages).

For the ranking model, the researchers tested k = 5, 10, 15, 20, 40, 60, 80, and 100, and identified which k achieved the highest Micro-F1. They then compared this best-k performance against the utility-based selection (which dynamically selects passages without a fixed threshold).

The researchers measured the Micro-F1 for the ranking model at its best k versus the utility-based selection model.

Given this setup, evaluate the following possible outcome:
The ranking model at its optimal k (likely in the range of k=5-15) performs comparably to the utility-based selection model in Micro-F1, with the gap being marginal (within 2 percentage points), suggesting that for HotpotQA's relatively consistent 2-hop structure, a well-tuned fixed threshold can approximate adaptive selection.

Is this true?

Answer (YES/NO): NO